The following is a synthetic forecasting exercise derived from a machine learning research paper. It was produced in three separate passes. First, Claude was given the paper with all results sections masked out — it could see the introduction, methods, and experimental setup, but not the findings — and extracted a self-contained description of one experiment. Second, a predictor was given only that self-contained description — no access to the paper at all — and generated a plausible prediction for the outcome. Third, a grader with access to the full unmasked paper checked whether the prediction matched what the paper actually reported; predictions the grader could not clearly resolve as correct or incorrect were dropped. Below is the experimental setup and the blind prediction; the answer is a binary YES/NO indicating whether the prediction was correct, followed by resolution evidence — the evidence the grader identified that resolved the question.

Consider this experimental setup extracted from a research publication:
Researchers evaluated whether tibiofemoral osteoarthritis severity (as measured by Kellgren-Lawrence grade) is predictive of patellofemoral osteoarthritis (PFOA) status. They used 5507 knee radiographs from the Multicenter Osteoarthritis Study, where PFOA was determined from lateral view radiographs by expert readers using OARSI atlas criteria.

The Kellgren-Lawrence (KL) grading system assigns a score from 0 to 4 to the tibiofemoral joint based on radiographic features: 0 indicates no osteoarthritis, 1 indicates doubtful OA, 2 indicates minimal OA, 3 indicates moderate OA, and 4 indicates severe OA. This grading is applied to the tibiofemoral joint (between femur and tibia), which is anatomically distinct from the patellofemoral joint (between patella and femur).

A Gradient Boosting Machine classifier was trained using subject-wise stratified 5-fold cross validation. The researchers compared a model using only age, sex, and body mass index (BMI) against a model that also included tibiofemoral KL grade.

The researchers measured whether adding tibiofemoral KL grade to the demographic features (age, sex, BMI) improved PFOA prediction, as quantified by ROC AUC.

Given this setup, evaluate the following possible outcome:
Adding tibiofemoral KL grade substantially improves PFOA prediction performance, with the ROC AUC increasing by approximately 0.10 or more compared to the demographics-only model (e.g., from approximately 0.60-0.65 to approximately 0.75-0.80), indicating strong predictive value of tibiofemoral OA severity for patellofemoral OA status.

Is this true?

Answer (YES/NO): NO